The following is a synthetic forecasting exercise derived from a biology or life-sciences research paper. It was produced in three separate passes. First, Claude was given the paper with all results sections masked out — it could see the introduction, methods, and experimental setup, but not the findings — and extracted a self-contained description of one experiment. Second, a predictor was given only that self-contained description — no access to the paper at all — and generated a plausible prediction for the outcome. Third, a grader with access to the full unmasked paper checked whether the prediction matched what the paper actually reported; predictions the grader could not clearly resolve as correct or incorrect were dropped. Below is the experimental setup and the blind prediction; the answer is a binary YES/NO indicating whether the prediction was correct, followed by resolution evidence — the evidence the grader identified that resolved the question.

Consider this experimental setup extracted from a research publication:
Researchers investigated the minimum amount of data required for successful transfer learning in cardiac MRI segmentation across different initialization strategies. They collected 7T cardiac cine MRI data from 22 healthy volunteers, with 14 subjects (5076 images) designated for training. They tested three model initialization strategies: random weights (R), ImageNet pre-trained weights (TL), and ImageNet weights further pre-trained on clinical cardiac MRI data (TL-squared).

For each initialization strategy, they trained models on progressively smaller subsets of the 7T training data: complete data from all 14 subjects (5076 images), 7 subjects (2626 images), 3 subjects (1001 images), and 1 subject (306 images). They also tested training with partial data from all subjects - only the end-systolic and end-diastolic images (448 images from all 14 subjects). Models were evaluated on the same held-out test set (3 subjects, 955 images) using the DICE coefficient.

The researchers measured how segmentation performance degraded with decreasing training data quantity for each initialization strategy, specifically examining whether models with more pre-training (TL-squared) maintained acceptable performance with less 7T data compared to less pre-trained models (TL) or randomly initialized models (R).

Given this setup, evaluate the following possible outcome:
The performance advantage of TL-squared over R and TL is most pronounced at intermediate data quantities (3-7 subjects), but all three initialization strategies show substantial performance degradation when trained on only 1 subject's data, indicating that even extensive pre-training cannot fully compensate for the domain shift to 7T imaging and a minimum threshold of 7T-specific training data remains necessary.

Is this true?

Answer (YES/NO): NO